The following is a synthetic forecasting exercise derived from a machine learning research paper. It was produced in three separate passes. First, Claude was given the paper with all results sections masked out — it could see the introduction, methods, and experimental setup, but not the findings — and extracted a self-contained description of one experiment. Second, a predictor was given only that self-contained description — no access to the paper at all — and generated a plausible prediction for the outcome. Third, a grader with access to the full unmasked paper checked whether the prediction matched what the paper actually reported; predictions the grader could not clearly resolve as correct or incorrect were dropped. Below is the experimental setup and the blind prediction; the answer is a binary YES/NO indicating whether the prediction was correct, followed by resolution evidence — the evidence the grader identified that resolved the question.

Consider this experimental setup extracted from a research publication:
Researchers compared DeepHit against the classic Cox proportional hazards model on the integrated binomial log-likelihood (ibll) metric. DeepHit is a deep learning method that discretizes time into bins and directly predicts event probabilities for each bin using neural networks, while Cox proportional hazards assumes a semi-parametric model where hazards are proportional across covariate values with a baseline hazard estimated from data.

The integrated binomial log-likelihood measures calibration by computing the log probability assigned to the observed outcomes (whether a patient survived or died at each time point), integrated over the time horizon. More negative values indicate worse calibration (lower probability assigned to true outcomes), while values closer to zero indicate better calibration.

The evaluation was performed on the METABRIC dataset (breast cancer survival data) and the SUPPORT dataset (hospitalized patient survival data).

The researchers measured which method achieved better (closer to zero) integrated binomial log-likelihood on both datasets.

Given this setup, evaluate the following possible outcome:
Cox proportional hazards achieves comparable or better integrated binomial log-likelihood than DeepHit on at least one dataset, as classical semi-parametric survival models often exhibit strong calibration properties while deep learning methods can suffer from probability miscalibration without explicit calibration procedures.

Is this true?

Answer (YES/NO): YES